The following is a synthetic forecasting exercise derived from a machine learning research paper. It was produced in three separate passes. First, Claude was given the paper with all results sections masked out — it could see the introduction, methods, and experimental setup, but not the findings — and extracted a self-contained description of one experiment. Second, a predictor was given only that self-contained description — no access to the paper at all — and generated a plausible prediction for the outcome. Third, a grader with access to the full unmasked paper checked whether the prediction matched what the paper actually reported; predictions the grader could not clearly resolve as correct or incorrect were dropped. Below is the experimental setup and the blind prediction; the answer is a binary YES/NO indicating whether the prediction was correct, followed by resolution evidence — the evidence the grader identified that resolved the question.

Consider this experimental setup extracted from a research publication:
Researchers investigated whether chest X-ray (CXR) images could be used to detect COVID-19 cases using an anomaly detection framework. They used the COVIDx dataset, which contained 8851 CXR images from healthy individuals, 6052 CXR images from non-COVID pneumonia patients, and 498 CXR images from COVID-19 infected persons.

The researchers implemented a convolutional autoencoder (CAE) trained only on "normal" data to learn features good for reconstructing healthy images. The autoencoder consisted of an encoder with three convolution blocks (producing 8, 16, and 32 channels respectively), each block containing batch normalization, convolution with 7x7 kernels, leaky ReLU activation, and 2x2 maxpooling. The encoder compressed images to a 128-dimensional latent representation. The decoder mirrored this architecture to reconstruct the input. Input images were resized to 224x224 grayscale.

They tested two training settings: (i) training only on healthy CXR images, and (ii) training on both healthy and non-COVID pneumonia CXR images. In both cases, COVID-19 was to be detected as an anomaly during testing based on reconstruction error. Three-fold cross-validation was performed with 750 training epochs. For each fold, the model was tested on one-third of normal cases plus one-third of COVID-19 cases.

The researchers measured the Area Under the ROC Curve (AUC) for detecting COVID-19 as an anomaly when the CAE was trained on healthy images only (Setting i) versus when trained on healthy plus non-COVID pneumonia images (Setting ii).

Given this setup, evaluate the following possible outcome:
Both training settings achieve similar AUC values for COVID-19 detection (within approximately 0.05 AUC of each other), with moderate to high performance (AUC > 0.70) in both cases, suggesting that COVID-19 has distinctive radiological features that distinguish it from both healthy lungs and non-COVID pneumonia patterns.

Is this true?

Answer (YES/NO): NO